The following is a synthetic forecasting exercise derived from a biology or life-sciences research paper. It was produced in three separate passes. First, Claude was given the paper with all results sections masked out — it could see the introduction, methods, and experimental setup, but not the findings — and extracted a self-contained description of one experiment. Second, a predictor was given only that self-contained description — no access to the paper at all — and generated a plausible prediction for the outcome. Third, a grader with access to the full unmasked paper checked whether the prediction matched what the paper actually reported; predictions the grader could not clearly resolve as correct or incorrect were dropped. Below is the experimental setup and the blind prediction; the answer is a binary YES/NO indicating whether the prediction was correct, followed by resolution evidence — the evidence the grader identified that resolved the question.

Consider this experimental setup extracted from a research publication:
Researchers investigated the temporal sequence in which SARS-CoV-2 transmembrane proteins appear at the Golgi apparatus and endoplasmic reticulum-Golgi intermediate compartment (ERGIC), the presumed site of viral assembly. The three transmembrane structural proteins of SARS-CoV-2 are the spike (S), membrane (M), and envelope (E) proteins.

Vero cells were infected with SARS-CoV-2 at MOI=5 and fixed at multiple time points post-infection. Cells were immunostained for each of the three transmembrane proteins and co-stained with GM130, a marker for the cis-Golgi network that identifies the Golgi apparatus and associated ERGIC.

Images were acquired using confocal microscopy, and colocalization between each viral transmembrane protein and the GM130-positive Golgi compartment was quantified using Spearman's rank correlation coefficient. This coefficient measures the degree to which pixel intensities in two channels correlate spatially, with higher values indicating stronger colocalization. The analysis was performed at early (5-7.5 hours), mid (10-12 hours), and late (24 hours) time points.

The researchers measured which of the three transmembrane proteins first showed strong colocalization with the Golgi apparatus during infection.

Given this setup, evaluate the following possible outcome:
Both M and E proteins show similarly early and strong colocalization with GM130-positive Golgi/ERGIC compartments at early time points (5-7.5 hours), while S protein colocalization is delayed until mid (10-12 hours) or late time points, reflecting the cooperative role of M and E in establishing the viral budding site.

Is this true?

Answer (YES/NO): NO